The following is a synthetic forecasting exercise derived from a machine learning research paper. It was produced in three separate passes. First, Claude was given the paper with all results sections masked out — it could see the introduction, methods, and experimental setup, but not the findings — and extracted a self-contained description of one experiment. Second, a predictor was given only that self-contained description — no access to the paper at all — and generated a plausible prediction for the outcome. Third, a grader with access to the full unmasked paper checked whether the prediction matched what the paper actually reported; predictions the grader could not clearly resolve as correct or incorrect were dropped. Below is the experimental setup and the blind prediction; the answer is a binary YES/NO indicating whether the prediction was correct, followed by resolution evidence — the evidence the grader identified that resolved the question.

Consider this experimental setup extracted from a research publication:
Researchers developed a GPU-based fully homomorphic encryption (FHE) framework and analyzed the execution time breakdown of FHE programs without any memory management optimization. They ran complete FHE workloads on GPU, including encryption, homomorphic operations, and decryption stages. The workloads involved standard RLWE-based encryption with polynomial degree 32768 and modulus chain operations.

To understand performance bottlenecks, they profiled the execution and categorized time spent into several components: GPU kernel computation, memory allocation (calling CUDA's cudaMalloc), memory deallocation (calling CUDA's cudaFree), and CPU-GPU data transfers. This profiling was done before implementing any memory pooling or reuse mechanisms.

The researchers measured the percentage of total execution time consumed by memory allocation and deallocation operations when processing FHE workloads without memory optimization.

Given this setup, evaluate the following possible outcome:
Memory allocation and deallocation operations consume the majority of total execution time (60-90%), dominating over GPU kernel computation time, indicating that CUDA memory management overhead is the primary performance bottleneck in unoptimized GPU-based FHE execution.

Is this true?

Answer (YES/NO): YES